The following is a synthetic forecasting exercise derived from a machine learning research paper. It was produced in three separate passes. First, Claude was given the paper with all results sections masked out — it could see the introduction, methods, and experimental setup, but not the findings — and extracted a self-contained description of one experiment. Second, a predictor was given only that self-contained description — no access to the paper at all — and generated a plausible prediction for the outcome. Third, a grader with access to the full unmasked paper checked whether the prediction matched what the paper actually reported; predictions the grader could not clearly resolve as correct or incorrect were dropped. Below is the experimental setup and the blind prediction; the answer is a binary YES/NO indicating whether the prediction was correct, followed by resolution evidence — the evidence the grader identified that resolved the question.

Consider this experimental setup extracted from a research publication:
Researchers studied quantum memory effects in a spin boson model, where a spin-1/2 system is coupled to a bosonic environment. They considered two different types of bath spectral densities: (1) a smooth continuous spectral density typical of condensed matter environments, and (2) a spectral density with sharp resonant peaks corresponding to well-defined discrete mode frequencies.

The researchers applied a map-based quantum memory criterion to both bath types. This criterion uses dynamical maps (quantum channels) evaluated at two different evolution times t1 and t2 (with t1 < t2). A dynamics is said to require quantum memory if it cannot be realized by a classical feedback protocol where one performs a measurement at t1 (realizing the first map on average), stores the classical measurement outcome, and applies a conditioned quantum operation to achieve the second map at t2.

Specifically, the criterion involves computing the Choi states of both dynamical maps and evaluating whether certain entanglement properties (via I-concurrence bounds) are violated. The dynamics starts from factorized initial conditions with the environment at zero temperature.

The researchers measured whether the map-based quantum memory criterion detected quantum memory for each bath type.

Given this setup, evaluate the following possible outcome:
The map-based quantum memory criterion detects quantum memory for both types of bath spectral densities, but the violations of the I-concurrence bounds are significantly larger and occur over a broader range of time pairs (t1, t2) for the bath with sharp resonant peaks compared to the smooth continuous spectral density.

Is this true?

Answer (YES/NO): NO